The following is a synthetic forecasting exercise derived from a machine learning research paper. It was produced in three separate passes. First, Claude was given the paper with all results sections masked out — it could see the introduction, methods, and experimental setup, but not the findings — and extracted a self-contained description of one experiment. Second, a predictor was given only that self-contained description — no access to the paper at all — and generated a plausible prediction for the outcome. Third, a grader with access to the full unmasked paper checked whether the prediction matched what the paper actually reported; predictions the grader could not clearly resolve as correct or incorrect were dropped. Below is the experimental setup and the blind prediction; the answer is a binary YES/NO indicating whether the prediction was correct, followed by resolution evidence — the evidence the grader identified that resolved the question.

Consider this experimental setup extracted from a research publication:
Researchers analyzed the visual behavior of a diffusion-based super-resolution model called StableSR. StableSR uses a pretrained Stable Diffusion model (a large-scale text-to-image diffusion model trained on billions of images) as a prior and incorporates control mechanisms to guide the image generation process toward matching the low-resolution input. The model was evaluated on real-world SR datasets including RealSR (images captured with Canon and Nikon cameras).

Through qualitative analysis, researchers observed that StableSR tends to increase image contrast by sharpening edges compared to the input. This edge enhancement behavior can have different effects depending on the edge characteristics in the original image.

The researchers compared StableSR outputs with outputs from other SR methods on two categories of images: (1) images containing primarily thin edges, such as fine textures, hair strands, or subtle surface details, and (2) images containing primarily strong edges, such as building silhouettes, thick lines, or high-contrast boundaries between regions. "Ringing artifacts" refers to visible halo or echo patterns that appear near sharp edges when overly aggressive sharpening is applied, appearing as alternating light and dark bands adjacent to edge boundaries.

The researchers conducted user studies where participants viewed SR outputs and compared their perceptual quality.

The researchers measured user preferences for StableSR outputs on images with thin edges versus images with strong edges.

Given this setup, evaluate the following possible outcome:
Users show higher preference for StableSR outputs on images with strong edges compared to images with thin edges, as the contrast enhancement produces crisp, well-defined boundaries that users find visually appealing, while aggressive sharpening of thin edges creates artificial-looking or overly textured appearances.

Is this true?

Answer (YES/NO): NO